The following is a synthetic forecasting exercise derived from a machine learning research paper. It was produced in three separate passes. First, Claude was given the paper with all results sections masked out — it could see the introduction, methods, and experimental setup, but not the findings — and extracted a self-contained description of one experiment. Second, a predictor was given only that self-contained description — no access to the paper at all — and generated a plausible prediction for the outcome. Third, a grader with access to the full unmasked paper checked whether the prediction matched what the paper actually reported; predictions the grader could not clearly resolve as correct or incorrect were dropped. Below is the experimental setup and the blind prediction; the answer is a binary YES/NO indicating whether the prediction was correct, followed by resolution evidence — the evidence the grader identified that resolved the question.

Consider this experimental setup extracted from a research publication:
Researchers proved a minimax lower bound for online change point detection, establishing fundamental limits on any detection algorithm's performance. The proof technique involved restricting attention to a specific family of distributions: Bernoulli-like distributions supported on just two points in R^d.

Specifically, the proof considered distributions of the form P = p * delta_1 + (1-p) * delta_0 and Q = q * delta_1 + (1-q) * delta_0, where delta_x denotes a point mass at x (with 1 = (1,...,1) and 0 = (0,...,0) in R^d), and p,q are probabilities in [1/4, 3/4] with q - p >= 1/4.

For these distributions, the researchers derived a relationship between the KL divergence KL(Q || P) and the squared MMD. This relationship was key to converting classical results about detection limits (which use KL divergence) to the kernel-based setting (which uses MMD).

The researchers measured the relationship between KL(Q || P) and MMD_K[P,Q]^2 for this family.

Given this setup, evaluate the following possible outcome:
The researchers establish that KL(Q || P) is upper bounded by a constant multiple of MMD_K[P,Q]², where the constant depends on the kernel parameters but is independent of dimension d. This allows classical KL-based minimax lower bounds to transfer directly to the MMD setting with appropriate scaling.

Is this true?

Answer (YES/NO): NO